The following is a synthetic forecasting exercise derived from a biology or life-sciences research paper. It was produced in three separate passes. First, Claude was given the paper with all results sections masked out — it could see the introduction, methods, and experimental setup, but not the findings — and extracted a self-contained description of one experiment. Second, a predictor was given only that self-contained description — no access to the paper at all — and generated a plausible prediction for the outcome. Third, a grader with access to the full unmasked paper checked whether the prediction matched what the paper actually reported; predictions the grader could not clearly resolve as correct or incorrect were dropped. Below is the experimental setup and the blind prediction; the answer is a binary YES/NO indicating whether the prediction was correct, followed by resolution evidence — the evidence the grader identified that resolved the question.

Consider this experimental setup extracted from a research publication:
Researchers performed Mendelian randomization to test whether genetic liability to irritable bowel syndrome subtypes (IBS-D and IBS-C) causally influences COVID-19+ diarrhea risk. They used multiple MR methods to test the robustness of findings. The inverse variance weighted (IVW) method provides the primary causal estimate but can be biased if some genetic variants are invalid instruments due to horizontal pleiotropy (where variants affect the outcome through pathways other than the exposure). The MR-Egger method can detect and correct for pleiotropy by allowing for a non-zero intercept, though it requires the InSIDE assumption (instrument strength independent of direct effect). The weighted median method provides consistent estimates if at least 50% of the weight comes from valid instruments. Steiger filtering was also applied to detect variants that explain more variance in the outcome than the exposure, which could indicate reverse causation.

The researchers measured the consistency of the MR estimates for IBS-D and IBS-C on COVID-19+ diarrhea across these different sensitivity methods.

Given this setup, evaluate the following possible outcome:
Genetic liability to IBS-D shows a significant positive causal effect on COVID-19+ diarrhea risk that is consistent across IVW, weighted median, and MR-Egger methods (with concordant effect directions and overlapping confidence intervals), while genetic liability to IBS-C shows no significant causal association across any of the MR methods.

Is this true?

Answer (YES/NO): NO